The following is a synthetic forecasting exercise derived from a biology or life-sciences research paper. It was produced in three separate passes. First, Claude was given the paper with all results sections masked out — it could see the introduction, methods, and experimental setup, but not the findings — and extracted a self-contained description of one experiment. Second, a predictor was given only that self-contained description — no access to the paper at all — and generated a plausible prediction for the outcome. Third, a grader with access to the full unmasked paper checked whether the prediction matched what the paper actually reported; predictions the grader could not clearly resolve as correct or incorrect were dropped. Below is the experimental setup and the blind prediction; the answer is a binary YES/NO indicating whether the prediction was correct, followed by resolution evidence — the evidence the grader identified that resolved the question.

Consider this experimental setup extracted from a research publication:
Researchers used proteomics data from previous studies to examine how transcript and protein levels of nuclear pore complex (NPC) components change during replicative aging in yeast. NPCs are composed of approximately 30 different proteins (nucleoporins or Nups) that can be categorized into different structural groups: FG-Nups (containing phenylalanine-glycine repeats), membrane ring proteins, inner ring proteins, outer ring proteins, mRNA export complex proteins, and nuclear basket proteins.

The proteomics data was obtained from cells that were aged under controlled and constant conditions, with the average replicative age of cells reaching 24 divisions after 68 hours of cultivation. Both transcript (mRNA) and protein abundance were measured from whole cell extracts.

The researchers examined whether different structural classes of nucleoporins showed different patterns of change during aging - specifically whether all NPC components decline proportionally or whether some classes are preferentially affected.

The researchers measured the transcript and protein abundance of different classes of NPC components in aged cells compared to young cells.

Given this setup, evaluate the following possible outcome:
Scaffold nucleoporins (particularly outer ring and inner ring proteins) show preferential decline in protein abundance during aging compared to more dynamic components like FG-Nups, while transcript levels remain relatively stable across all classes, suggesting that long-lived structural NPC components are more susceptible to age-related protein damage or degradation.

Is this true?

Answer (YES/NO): NO